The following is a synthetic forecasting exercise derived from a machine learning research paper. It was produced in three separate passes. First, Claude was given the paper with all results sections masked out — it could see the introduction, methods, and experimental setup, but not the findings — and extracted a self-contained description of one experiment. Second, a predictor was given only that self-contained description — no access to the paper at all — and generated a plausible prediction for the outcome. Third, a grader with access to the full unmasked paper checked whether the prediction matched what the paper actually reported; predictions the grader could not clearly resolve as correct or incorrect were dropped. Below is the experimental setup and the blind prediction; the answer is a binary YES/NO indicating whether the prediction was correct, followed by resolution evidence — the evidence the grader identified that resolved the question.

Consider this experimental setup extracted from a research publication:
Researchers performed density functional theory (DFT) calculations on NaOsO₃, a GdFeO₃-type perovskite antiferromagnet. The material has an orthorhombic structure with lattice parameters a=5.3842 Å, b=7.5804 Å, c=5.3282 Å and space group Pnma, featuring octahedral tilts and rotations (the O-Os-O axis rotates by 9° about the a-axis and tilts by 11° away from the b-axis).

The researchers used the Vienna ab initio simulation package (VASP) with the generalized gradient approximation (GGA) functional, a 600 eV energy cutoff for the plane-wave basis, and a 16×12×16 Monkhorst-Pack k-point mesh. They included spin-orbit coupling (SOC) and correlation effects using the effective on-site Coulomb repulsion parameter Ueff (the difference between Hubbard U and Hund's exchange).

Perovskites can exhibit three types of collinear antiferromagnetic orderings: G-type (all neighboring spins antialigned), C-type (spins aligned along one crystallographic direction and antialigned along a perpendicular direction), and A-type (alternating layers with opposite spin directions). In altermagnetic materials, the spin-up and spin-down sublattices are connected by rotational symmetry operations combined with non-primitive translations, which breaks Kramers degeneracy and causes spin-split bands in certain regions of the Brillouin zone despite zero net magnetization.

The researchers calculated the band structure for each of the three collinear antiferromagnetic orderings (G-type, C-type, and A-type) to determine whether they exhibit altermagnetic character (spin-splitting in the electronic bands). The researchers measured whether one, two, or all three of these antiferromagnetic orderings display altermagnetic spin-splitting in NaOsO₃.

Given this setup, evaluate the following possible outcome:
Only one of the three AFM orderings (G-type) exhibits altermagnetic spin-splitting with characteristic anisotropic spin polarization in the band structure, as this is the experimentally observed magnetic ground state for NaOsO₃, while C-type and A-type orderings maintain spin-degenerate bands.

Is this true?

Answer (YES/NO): NO